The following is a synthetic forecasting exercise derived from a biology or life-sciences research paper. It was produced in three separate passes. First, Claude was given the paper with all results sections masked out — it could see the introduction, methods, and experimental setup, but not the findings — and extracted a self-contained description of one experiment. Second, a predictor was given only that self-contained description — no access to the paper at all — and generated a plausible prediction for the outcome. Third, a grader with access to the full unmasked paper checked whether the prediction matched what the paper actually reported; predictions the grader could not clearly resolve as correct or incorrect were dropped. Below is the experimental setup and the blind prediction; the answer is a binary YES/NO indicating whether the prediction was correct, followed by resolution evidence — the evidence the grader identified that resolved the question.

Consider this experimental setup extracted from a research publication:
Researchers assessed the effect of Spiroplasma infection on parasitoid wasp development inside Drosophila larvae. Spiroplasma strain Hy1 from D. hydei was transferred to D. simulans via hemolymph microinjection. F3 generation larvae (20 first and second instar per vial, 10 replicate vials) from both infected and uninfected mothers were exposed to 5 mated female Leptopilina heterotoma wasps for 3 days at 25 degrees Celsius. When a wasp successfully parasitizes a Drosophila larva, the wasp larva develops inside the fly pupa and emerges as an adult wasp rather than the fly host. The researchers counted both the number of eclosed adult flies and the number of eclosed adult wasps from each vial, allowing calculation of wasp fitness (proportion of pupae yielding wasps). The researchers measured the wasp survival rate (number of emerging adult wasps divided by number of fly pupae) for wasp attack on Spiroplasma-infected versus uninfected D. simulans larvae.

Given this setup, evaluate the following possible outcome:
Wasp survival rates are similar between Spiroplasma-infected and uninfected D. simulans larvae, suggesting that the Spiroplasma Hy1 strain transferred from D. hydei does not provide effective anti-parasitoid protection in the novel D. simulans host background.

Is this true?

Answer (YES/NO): NO